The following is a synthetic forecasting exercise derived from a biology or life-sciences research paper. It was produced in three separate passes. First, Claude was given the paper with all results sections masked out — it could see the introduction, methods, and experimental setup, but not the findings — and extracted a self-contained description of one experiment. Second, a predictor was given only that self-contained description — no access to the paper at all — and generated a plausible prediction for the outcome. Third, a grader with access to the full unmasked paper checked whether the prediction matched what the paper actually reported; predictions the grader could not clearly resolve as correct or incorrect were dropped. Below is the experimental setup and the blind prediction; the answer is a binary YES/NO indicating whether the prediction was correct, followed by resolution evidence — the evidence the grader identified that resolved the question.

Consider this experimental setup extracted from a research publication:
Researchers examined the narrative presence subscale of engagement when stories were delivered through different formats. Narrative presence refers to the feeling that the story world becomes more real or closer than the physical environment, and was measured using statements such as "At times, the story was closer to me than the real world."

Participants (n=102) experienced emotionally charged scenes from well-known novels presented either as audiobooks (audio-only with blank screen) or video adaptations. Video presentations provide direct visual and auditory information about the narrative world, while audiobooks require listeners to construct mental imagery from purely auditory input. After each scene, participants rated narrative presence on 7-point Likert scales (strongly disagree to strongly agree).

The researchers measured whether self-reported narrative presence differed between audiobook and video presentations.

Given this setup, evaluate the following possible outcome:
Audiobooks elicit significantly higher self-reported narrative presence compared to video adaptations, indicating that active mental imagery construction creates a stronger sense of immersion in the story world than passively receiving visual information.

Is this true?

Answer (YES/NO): NO